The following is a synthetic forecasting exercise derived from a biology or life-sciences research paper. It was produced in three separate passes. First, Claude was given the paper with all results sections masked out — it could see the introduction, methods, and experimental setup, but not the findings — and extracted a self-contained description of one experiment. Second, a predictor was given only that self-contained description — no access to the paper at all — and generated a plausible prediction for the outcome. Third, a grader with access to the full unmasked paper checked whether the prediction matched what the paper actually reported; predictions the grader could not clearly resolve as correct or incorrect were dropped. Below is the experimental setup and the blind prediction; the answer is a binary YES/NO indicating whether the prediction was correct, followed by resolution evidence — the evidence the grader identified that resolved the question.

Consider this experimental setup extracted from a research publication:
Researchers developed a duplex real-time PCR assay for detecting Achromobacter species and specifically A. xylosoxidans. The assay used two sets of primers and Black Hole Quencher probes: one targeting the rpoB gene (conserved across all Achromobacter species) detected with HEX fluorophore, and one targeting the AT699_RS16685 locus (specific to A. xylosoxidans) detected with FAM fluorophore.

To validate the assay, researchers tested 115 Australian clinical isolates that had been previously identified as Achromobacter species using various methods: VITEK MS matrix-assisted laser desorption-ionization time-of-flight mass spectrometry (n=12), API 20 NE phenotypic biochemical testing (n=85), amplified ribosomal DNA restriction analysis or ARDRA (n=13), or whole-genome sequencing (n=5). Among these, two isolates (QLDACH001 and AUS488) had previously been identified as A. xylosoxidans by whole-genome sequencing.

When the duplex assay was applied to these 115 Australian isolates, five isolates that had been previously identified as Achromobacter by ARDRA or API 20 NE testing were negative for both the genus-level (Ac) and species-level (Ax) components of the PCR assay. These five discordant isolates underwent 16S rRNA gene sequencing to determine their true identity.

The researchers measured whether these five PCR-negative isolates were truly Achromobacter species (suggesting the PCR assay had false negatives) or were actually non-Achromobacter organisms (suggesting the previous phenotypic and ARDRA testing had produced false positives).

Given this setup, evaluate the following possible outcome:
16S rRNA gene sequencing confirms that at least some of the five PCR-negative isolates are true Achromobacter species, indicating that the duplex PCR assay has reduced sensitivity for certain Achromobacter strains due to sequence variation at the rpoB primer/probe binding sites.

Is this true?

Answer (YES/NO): NO